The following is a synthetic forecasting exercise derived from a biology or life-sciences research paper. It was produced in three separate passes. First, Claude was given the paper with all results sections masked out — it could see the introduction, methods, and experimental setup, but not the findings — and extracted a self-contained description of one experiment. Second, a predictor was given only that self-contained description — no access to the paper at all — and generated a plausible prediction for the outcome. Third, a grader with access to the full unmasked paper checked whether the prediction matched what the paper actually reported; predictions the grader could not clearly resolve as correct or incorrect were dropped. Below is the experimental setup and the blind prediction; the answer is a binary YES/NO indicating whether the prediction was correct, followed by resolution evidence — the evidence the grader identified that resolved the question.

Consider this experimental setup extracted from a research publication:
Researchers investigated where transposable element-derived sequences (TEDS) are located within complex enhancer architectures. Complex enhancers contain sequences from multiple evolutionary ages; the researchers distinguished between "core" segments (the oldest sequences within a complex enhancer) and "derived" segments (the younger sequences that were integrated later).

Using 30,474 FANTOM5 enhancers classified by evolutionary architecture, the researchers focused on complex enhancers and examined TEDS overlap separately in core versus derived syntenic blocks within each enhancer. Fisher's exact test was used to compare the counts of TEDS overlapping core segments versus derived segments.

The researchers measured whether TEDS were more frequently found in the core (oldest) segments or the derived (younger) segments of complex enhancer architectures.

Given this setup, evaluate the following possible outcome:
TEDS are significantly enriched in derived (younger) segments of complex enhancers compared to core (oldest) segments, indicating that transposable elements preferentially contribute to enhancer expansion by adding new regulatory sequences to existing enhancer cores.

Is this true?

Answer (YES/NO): YES